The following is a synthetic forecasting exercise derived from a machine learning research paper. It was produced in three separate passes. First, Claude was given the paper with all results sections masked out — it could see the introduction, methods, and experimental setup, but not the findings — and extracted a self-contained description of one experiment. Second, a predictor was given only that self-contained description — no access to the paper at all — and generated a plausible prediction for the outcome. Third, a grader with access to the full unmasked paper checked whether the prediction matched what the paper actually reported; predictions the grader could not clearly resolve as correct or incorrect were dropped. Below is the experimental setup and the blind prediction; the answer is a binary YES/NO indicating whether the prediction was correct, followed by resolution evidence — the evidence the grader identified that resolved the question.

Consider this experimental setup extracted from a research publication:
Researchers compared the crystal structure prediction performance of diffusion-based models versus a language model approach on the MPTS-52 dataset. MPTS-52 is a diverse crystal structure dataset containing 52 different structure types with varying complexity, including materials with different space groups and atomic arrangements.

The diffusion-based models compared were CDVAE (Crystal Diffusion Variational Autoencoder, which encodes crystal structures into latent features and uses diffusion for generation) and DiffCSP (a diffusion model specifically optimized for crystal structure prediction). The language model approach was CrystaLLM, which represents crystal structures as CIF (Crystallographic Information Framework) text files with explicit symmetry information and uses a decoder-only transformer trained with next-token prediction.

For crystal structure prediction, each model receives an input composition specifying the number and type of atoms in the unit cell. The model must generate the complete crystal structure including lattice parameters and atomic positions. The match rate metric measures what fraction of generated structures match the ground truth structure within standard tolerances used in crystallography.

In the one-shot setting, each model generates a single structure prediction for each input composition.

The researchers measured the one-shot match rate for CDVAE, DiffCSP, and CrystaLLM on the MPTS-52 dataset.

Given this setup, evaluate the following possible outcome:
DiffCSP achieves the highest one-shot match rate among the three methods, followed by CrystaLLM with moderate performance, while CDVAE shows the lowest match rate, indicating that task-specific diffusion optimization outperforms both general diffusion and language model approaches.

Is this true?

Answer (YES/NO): NO